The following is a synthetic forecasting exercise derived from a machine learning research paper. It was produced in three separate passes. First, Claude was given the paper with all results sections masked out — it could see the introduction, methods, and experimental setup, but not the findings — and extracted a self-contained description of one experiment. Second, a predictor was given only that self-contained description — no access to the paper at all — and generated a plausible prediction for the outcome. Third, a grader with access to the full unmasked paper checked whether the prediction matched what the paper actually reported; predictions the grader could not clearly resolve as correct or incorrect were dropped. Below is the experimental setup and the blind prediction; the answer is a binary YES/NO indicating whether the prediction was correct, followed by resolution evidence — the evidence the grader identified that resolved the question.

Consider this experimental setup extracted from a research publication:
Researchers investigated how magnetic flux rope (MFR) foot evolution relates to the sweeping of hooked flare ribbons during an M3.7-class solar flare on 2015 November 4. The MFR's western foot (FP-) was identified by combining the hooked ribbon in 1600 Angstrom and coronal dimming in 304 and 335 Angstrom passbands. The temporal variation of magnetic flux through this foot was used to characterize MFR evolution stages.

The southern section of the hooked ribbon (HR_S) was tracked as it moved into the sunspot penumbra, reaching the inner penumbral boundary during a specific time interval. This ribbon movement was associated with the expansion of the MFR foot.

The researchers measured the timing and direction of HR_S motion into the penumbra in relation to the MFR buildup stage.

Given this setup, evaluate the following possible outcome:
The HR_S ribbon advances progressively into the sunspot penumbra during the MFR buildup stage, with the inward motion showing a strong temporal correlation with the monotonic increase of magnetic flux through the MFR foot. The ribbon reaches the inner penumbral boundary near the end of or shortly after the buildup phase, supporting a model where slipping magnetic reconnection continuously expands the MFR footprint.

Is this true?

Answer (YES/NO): YES